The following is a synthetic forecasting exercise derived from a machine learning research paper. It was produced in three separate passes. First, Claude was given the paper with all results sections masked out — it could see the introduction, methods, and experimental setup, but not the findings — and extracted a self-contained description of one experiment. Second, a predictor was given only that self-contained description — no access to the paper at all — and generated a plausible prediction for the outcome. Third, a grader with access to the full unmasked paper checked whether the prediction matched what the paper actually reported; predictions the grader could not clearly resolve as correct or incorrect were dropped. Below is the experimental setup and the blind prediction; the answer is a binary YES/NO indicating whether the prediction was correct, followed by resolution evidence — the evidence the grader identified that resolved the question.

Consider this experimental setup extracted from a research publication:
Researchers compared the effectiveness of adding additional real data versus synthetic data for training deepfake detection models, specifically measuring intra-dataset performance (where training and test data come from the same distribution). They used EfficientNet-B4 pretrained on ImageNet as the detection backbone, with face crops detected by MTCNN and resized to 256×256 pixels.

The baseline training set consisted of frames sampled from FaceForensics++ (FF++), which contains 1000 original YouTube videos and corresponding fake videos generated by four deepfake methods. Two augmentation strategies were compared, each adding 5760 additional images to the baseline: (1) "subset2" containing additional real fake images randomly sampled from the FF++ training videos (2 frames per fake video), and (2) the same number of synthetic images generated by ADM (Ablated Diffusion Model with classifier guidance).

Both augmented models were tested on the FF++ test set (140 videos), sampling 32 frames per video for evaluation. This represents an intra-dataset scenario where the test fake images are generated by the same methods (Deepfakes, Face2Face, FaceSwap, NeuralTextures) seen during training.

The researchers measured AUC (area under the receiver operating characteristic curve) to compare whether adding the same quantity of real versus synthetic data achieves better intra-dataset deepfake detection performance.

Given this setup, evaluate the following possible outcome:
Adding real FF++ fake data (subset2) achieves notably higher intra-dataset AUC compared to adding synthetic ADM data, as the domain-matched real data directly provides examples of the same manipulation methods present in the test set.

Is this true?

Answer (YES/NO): NO